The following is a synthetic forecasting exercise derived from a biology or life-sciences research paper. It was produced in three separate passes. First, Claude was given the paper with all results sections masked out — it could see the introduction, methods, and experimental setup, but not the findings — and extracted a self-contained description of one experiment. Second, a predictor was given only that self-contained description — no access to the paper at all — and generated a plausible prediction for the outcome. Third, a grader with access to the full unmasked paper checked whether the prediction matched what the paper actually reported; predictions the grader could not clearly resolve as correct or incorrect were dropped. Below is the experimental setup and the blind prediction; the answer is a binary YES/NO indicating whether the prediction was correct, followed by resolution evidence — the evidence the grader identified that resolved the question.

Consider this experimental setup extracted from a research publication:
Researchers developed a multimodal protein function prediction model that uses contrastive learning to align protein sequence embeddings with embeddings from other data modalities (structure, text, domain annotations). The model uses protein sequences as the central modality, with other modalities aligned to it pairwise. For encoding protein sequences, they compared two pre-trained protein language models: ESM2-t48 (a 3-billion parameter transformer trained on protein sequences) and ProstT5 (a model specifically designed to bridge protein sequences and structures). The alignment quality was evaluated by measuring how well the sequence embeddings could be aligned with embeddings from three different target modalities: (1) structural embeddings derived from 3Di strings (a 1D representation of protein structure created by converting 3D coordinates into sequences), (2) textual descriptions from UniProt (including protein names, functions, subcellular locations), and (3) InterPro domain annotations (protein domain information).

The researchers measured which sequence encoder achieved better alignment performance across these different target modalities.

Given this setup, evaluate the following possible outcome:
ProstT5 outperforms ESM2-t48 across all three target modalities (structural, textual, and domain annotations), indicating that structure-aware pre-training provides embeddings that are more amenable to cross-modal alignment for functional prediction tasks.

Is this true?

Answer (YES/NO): NO